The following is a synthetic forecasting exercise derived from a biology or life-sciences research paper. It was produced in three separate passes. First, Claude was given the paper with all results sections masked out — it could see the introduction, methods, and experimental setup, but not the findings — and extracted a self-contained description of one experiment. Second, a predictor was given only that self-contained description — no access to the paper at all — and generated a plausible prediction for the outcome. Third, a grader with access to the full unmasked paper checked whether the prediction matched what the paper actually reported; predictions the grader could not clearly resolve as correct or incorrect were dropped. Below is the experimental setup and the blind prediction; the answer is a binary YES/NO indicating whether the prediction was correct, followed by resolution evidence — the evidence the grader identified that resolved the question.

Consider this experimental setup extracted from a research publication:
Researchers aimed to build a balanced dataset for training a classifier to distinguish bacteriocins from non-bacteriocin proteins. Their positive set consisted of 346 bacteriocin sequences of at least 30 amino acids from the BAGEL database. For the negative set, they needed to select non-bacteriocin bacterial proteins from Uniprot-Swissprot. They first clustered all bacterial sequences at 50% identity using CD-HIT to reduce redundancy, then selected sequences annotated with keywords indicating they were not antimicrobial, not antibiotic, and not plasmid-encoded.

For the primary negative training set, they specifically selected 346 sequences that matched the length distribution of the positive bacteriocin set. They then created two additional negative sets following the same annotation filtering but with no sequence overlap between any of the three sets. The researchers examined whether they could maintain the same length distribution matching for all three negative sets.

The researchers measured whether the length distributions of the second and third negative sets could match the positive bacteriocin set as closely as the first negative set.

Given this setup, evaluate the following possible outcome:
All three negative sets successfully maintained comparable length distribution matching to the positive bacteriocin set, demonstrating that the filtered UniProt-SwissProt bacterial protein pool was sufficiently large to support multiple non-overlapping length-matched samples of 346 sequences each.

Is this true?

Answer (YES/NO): NO